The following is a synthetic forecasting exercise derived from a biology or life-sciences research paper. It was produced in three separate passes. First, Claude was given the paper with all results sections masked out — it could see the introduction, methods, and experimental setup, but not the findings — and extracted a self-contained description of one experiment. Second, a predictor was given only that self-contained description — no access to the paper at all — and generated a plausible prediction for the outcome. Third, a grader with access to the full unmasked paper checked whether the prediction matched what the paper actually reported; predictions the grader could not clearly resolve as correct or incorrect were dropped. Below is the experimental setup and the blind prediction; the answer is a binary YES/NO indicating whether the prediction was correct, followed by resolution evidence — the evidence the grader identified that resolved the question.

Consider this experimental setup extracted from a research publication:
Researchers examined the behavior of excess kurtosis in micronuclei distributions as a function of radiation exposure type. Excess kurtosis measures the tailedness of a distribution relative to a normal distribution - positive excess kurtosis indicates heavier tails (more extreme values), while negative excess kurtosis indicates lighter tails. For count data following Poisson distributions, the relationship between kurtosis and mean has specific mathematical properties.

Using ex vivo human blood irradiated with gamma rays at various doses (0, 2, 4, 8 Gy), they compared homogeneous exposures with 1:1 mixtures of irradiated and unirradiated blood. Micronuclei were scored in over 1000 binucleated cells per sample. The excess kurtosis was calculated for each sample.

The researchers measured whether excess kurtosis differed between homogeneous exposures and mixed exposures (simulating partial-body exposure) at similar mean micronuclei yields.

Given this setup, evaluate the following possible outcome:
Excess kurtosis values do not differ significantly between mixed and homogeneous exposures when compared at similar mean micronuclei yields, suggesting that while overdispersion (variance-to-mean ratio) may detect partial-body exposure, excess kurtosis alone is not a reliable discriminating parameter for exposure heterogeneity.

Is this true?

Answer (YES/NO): NO